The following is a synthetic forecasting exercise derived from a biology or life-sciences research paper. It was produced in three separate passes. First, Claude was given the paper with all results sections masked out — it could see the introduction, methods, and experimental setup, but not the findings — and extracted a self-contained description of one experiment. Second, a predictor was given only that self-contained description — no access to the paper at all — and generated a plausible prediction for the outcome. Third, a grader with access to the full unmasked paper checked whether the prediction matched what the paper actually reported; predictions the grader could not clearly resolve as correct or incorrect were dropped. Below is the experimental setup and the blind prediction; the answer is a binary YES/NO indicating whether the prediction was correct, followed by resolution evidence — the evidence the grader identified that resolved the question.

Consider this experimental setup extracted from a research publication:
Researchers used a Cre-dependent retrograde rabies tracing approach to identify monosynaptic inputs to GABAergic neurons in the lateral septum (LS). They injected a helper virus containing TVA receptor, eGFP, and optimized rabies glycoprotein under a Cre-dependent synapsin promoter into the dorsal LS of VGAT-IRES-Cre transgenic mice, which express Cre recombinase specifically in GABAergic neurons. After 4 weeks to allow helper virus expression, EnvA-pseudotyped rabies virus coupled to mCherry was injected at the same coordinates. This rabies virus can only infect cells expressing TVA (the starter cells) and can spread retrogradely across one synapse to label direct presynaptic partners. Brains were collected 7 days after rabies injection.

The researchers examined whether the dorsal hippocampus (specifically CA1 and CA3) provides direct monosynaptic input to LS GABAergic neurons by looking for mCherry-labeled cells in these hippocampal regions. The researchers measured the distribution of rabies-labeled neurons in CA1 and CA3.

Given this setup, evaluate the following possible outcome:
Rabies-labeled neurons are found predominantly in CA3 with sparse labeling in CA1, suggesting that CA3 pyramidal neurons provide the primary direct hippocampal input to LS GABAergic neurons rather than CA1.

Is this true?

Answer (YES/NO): NO